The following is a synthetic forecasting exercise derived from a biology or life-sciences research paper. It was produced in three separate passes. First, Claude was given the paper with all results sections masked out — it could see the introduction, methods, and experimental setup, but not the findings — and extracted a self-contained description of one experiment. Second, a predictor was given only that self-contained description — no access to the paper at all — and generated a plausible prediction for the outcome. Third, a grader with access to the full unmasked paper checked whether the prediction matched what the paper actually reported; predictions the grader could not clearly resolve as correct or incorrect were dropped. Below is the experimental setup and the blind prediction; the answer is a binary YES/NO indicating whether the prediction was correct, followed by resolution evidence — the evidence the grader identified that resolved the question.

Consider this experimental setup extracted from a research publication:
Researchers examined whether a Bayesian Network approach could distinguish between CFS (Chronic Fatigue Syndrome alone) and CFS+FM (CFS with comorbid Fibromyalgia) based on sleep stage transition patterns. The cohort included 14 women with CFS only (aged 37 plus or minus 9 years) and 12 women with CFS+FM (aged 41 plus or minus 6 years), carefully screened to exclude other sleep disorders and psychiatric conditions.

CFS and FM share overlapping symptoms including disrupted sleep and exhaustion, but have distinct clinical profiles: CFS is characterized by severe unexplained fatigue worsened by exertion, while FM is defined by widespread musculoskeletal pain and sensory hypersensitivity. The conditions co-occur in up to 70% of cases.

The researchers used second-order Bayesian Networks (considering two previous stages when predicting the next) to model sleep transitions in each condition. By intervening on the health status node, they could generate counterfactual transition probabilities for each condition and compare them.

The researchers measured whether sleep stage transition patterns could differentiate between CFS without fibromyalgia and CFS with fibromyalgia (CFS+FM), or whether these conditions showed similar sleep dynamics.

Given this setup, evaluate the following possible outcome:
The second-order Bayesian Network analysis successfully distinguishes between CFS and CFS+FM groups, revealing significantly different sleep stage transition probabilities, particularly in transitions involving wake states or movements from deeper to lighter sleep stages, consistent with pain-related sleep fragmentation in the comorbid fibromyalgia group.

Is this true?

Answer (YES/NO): YES